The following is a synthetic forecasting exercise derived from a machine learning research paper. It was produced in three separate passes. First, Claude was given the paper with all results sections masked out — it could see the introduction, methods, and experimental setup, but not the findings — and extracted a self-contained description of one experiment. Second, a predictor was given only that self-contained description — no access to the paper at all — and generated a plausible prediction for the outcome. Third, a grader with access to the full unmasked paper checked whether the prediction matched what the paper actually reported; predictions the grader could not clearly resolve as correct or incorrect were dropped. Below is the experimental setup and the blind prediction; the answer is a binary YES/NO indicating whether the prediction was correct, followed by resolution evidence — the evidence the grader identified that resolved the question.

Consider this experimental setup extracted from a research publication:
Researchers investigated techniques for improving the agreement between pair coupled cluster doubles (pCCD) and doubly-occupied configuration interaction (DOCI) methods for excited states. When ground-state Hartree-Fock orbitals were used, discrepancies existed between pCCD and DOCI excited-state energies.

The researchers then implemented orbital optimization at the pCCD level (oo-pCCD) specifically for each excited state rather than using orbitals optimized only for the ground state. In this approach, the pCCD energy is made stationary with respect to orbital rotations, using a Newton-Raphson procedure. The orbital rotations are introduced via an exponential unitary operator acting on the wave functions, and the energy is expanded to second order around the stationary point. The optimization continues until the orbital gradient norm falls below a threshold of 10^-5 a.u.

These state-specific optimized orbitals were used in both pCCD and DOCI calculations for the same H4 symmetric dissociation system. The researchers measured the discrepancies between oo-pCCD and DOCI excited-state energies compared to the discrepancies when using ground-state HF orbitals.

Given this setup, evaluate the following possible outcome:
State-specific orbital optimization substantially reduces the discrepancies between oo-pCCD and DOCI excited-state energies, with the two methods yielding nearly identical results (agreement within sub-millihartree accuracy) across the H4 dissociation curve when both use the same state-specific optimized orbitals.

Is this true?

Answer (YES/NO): NO